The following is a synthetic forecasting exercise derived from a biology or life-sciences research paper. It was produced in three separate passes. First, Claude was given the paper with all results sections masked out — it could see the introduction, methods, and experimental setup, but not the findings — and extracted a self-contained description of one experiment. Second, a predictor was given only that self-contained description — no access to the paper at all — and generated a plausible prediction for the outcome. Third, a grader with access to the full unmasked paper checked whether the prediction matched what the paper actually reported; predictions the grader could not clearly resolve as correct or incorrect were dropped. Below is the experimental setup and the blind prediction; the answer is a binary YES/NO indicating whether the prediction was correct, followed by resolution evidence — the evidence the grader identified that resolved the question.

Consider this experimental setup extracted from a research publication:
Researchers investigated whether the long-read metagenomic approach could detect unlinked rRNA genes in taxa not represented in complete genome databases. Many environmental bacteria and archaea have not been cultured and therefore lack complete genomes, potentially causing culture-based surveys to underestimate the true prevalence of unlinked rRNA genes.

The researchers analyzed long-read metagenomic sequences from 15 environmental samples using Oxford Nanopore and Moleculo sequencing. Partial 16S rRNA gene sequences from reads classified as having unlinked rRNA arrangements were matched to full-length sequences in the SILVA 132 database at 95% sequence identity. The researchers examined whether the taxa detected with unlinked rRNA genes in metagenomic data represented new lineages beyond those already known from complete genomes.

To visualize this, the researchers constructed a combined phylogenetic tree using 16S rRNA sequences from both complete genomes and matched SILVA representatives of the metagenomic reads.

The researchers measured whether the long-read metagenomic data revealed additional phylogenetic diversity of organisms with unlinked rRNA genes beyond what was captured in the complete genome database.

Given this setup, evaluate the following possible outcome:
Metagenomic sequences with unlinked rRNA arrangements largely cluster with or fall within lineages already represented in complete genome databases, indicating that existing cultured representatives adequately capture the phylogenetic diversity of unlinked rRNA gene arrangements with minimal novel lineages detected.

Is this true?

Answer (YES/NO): NO